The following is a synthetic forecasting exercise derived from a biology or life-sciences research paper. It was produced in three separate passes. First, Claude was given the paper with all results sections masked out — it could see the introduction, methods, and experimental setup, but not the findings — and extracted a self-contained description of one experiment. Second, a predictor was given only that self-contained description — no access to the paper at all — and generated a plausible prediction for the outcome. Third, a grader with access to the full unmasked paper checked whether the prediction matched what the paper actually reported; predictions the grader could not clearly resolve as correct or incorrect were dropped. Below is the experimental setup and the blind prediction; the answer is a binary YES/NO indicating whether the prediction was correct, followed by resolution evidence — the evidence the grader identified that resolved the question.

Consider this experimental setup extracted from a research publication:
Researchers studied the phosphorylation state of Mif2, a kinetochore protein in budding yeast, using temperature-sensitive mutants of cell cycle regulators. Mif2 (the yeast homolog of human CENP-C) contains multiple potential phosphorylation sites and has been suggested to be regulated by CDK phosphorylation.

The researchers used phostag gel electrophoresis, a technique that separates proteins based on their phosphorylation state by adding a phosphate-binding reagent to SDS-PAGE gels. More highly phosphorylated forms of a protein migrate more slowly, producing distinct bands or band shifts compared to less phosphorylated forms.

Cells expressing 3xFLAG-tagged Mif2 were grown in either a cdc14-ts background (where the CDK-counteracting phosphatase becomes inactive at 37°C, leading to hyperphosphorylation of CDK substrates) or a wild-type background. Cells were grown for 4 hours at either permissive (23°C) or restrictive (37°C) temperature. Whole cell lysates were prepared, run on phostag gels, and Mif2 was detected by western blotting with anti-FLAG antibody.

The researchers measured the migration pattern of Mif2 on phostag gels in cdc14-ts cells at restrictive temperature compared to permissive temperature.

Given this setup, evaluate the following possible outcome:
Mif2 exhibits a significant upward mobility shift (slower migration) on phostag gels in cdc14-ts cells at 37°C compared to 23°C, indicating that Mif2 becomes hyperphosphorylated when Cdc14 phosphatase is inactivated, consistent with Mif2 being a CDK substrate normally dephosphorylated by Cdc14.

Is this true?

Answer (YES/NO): NO